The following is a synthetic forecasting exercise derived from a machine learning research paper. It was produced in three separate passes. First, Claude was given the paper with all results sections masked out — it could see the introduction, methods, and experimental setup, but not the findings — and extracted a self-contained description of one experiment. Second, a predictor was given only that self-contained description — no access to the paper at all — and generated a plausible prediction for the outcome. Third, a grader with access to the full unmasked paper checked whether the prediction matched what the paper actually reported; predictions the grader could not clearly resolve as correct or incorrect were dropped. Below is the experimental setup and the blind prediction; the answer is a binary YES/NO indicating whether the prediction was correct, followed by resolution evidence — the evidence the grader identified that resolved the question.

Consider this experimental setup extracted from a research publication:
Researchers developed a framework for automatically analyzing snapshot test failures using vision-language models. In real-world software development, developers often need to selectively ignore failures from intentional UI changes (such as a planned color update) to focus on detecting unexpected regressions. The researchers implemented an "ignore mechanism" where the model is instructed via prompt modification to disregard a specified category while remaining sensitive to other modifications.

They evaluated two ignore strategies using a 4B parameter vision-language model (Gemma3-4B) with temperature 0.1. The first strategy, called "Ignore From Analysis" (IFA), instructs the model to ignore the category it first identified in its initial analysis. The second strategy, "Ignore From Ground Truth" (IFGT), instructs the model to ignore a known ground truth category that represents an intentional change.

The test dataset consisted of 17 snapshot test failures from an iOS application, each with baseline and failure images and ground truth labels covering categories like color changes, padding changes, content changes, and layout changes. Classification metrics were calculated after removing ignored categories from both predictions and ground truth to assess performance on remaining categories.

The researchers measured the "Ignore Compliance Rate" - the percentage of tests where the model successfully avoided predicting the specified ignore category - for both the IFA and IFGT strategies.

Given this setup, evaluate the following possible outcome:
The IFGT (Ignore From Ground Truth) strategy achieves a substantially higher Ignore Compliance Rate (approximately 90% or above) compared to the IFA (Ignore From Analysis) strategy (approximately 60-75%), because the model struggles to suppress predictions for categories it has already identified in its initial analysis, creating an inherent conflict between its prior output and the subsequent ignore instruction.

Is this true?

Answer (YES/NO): NO